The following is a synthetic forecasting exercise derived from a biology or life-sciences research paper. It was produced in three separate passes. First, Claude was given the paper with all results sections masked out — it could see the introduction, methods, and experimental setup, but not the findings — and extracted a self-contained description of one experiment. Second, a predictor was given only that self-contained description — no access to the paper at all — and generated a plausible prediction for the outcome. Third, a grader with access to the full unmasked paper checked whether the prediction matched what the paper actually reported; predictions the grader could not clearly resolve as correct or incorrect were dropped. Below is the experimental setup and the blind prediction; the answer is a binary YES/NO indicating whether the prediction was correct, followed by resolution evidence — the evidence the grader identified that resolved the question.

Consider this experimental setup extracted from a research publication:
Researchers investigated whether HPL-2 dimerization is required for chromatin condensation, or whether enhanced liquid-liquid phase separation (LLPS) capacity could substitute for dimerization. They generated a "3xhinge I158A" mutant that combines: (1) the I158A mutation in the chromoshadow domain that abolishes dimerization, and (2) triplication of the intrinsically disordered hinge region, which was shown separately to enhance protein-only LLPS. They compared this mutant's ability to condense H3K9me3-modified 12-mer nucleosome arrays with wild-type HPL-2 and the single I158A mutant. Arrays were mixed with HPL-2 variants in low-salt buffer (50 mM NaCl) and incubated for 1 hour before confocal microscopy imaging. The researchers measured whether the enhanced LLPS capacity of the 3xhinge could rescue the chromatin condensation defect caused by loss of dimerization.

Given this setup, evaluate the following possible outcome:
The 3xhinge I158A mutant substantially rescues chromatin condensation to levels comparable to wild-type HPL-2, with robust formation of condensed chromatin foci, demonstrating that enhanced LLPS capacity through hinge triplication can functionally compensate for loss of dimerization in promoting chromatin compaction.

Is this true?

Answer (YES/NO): NO